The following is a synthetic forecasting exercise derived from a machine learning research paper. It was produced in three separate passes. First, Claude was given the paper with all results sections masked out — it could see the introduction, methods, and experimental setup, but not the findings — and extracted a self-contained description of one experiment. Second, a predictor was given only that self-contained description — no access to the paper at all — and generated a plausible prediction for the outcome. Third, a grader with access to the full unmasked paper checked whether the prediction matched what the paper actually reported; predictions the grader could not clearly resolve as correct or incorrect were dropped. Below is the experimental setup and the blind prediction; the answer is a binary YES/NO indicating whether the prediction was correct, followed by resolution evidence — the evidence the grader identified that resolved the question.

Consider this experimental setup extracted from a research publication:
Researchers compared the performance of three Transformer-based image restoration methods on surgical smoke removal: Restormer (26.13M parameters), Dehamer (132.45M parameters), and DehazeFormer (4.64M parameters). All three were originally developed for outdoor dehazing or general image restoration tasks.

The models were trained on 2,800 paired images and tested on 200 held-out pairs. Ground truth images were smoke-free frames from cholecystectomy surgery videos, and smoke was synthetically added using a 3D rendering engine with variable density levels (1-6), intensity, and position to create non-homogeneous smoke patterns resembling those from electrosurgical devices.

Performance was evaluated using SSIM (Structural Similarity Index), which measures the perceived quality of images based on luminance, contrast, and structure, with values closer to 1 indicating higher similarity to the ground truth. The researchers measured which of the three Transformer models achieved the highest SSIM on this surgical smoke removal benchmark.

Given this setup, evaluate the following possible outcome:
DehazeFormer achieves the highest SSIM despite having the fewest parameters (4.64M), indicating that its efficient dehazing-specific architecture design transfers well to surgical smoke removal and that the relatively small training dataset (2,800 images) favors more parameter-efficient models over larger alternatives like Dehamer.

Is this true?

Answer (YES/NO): YES